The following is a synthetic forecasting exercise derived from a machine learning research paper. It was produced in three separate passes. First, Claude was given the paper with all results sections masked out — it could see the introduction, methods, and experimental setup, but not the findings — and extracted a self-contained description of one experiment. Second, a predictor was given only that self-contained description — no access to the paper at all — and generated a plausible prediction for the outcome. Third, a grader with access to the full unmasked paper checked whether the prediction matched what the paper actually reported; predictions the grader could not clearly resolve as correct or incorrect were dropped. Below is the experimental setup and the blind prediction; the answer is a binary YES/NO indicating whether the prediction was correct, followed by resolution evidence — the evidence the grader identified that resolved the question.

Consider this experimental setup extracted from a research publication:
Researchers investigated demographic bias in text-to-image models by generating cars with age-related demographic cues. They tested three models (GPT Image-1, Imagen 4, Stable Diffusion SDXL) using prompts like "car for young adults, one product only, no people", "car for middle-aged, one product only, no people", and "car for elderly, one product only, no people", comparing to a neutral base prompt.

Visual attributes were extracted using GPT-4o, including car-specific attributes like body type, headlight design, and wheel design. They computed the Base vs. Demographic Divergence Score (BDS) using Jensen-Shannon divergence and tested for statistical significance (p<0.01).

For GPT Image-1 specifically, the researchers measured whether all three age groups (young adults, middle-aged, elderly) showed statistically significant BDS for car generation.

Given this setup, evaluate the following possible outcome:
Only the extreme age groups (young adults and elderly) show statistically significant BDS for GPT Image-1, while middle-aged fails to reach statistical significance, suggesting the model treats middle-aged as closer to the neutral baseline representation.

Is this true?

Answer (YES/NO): NO